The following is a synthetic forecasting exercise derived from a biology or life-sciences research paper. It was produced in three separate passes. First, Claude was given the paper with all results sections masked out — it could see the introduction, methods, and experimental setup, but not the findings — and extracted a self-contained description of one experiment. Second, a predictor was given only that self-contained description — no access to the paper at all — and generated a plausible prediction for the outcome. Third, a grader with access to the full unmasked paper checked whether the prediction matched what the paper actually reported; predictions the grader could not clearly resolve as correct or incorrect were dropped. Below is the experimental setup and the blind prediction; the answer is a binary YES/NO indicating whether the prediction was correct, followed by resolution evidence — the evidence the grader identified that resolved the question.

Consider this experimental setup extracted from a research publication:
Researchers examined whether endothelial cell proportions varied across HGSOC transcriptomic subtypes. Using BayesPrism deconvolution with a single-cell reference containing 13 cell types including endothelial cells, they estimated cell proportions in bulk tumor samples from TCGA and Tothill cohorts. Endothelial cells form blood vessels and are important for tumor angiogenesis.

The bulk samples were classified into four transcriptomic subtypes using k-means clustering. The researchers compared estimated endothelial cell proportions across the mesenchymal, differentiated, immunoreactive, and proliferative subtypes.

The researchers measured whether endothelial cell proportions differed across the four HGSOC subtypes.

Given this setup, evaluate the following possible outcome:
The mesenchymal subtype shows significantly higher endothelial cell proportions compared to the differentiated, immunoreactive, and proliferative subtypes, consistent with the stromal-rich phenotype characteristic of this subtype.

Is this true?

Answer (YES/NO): NO